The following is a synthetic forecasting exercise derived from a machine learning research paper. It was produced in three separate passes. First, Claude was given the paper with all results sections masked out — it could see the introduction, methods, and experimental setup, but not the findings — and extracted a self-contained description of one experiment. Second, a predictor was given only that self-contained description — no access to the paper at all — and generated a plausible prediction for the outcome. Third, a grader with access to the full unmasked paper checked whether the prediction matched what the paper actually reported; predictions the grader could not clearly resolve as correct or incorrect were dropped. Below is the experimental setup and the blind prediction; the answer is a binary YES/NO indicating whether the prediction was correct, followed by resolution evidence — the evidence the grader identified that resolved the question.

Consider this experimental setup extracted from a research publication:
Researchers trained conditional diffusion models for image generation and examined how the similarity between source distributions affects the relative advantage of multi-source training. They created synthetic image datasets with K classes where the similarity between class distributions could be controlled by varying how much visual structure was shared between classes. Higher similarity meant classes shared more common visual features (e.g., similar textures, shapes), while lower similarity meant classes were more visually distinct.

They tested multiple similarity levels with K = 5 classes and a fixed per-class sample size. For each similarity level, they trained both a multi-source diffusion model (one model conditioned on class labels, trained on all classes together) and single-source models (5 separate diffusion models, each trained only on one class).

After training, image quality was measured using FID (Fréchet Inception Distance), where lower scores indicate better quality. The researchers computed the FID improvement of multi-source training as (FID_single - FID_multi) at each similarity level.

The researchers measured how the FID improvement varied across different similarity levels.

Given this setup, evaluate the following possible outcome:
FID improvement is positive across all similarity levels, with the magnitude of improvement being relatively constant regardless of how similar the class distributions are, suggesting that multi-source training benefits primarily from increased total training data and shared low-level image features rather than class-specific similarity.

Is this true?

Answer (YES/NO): NO